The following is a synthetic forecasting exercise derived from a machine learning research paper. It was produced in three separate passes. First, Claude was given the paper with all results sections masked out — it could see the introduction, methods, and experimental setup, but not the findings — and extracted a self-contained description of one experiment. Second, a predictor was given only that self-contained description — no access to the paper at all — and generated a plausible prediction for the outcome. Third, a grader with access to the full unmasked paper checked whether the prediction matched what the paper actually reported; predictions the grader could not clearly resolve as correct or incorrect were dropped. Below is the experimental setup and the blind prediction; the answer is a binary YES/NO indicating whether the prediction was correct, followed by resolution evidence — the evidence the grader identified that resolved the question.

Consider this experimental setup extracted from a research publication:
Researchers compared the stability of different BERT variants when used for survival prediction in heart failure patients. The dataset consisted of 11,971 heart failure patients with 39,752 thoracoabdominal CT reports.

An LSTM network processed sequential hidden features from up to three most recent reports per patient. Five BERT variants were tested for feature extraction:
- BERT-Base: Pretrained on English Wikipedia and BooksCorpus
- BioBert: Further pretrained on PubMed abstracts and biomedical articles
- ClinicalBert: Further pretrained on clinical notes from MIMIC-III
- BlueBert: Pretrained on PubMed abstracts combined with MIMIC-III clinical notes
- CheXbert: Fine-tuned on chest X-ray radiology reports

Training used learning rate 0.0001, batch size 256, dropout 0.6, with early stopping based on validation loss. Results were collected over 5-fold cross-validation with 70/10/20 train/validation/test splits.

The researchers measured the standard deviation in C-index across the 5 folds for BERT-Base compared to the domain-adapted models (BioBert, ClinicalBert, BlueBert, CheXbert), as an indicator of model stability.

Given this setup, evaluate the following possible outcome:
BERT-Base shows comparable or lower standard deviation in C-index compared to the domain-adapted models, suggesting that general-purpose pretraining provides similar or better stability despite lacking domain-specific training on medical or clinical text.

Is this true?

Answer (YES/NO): NO